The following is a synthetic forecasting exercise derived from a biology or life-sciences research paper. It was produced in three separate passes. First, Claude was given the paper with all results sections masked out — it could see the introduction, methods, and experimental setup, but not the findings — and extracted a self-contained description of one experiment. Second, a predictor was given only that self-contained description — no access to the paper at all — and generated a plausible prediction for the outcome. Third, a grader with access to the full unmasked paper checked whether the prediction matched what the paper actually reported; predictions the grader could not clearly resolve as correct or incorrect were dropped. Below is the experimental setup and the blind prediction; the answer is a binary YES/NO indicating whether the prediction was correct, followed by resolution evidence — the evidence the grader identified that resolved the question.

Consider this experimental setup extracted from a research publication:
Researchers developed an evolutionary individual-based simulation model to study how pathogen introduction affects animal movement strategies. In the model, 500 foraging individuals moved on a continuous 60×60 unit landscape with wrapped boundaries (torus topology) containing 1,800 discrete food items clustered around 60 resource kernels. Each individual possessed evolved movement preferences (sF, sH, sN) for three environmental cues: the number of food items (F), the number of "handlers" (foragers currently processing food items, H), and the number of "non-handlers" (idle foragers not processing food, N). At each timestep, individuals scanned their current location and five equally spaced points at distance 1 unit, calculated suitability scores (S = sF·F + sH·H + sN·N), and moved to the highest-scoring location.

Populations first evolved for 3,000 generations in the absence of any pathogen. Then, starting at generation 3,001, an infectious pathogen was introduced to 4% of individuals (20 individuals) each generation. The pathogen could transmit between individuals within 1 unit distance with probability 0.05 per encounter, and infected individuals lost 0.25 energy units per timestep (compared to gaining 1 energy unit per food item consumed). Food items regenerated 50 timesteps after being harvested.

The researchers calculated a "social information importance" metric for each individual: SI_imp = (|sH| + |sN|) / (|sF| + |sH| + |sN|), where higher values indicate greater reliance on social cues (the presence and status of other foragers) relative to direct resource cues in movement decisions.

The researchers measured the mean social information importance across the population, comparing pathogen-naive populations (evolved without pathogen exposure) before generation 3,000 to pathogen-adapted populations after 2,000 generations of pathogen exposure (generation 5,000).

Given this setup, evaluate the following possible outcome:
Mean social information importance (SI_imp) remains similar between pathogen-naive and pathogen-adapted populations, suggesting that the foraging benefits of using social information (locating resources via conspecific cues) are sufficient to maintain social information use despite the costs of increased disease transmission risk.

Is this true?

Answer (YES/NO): NO